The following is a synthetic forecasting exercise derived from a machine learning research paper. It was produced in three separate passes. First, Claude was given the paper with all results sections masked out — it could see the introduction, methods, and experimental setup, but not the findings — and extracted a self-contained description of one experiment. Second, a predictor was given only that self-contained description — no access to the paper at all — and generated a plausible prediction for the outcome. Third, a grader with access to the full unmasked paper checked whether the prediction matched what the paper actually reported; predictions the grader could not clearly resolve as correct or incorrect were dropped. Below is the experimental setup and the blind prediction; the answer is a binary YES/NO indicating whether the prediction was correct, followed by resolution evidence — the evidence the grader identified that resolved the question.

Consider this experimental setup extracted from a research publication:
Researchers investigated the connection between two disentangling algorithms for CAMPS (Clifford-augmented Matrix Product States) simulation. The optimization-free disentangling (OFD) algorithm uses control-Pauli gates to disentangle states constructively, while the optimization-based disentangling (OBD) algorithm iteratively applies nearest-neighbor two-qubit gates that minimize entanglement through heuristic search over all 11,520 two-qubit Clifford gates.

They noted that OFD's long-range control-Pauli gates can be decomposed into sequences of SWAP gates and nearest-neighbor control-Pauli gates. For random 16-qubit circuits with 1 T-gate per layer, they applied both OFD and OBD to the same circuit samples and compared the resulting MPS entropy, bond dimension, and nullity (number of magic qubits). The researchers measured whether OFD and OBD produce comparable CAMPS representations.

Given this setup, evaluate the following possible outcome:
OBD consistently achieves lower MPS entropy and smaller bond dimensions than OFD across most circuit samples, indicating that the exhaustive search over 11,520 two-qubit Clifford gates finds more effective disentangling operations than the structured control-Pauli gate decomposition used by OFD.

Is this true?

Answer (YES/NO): NO